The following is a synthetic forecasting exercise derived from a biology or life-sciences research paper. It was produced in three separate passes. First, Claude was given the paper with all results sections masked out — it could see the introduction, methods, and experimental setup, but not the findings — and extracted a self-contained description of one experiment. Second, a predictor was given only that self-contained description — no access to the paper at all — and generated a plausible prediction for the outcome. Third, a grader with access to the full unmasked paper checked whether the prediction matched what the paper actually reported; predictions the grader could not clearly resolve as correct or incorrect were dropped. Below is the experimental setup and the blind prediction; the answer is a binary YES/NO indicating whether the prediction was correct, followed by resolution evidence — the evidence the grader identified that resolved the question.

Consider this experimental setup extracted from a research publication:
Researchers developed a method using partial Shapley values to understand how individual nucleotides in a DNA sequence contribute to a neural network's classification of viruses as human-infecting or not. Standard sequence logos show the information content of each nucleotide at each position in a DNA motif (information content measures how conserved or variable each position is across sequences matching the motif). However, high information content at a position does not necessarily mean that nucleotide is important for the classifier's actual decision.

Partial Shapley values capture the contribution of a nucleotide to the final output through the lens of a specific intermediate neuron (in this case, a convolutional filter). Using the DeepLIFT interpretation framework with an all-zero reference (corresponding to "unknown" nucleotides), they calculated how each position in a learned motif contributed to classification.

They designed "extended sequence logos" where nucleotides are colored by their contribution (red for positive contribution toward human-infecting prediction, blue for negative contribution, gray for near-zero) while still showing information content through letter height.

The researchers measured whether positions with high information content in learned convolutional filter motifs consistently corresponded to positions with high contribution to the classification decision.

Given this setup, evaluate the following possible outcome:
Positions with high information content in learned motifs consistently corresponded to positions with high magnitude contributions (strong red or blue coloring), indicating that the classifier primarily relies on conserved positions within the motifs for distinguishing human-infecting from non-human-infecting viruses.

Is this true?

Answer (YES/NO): NO